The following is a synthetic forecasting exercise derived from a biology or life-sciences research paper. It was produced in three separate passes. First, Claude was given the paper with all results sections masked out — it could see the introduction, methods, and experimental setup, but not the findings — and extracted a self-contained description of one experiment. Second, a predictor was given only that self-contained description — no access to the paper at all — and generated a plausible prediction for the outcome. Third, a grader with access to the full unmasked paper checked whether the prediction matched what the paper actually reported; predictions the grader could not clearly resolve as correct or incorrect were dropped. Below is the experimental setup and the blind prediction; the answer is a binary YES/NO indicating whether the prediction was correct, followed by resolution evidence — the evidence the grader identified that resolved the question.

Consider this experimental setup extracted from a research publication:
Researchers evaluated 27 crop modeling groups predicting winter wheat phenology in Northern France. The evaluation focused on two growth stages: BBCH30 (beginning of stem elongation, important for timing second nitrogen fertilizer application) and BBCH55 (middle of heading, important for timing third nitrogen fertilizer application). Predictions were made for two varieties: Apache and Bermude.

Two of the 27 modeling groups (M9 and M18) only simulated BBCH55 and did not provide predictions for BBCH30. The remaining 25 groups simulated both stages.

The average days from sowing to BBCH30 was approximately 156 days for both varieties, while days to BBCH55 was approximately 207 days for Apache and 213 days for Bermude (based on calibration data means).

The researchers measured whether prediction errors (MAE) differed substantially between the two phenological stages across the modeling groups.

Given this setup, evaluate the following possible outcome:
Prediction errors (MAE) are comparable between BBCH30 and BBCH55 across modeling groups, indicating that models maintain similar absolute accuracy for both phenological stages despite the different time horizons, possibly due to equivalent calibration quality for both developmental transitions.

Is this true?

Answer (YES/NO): YES